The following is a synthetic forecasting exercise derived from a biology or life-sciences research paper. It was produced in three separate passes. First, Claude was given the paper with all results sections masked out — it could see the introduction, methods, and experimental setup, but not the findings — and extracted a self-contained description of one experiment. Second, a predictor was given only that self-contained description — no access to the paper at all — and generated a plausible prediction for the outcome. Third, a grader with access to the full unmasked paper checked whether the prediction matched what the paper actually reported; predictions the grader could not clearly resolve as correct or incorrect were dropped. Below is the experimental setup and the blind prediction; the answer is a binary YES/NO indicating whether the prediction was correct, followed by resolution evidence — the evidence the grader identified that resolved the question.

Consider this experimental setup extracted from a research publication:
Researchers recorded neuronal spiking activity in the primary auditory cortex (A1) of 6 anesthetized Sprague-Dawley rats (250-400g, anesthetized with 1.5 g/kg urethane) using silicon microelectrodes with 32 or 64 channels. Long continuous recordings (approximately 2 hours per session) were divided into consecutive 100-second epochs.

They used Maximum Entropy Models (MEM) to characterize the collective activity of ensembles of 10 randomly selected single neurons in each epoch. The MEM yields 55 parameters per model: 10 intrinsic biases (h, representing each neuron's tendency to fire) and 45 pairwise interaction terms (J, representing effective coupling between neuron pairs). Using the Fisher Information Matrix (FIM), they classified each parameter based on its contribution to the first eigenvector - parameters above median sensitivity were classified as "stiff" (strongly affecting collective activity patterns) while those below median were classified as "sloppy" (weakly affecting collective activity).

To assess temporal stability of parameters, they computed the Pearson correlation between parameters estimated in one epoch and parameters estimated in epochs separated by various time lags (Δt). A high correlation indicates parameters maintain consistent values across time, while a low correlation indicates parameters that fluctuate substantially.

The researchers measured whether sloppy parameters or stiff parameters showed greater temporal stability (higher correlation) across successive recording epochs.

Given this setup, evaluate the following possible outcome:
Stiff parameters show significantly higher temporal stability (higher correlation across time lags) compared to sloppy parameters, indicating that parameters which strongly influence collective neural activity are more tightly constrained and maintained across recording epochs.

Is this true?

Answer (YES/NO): YES